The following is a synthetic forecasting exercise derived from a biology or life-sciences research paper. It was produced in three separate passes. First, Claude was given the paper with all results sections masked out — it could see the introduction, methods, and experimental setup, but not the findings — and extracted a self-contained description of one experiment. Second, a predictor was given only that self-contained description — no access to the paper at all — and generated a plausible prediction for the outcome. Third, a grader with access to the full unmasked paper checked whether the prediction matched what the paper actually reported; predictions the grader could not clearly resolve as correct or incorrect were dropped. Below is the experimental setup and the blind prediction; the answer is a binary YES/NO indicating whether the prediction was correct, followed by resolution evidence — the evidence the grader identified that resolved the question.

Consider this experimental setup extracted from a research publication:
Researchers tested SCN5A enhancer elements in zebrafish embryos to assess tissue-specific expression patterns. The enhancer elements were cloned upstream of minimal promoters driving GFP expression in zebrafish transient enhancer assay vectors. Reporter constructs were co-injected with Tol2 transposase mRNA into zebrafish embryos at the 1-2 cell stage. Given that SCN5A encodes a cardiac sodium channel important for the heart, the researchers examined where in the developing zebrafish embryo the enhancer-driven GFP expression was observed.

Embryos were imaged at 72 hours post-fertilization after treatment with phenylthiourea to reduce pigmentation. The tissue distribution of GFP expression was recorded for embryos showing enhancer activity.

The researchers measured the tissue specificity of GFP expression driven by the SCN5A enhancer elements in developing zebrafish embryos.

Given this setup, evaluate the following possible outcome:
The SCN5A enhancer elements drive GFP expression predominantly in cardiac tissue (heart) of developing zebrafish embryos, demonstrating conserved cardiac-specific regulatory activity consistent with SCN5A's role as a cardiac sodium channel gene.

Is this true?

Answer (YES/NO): NO